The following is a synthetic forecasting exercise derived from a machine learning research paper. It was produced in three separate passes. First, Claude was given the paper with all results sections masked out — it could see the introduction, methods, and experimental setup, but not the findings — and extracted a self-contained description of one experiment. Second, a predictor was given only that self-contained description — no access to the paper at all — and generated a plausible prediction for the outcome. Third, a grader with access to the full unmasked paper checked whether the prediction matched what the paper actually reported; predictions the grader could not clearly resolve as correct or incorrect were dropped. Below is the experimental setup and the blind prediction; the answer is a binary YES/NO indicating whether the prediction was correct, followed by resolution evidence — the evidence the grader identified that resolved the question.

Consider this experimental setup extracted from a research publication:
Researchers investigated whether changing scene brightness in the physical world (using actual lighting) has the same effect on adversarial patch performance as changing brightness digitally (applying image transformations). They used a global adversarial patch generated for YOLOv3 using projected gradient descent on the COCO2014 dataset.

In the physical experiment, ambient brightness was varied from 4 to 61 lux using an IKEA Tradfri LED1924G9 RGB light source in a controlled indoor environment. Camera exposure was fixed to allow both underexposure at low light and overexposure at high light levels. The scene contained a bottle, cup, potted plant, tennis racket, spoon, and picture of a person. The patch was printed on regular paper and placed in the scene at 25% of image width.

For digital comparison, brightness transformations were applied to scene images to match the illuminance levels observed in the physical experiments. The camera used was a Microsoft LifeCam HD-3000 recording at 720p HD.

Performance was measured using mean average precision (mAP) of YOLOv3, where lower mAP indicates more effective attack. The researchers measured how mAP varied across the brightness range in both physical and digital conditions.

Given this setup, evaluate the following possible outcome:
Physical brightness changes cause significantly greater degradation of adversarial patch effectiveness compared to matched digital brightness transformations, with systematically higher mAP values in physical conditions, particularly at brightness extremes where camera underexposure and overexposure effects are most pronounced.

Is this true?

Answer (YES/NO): NO